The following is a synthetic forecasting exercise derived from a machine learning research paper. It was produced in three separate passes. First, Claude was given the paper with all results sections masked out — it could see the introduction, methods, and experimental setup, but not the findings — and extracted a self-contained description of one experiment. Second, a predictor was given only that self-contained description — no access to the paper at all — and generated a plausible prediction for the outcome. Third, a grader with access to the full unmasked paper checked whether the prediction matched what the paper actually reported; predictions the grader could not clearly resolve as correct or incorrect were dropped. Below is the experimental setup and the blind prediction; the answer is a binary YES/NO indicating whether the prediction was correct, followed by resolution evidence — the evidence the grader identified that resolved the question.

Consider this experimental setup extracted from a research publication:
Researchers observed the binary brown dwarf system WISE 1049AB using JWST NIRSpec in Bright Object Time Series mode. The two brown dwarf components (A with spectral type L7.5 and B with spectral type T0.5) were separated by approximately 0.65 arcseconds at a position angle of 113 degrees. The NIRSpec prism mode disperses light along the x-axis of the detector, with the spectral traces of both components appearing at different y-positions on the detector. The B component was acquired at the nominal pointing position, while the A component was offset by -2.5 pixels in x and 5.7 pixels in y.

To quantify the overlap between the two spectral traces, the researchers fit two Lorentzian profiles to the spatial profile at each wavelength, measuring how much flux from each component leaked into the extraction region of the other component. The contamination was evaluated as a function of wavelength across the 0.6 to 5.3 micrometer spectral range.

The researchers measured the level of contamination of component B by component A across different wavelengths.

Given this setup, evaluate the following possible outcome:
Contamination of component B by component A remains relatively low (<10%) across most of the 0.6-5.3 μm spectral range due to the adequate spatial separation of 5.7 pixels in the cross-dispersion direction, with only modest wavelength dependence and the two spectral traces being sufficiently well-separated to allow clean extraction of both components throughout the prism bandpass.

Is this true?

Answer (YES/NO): YES